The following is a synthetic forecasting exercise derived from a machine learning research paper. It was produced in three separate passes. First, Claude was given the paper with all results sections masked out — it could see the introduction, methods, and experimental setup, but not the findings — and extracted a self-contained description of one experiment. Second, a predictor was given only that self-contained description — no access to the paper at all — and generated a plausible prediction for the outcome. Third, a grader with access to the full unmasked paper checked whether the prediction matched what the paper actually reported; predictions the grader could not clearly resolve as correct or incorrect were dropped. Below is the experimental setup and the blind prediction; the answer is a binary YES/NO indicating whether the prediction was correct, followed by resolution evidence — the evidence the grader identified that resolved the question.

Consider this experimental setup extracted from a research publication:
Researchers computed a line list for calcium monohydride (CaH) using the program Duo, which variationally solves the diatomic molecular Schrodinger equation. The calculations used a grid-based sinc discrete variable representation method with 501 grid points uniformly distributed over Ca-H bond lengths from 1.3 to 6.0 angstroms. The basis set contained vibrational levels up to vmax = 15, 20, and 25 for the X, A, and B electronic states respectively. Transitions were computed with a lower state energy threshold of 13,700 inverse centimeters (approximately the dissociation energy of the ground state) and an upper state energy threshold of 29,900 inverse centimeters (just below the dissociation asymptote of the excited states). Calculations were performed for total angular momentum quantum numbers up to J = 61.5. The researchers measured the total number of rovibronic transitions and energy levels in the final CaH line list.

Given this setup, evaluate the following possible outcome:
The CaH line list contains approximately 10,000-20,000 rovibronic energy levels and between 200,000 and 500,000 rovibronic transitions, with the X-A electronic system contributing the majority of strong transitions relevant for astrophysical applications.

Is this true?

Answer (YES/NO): NO